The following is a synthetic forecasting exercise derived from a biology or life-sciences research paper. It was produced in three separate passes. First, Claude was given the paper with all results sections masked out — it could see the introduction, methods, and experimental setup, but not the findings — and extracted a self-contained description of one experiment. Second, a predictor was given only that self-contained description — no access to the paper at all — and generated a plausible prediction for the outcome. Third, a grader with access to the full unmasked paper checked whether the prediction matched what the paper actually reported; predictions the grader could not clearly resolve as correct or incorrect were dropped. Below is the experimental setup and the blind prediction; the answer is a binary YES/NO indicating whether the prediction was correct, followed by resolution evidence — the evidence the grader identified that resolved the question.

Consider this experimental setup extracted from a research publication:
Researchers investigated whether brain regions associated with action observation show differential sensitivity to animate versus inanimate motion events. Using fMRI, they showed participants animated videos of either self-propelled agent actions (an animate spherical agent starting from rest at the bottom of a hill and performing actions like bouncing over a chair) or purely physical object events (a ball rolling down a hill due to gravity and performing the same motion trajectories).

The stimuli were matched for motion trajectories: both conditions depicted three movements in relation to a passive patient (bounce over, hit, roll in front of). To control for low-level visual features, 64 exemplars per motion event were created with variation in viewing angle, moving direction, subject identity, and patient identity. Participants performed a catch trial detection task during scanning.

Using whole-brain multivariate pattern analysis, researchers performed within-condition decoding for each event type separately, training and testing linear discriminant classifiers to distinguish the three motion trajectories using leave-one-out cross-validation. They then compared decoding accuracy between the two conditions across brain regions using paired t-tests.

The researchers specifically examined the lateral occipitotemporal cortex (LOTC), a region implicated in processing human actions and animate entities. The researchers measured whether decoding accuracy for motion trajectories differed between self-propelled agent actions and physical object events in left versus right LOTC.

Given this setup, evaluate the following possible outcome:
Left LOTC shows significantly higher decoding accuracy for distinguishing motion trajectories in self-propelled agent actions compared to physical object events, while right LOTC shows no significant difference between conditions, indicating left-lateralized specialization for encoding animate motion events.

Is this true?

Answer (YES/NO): NO